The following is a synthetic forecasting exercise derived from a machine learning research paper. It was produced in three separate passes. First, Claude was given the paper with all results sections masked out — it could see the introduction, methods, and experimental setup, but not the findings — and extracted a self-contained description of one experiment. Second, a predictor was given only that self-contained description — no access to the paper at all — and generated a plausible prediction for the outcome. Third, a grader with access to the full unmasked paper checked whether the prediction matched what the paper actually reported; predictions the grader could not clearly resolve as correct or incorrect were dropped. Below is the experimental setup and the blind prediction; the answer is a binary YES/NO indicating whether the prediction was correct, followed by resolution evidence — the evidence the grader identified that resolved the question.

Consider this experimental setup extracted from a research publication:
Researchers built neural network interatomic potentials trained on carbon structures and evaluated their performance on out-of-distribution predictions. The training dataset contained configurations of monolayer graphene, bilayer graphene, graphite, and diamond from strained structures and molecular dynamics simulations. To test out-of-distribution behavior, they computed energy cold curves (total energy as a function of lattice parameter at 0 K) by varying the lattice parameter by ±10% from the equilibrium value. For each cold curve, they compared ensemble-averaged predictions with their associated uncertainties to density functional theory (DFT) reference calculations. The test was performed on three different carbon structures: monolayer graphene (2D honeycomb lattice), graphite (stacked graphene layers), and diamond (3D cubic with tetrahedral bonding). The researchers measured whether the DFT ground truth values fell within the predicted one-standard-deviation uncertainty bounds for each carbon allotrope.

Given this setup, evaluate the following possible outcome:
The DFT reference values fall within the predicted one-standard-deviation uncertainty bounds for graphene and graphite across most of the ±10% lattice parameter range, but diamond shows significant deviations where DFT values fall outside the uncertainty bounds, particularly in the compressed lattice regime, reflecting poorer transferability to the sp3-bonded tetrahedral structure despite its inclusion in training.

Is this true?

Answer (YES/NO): NO